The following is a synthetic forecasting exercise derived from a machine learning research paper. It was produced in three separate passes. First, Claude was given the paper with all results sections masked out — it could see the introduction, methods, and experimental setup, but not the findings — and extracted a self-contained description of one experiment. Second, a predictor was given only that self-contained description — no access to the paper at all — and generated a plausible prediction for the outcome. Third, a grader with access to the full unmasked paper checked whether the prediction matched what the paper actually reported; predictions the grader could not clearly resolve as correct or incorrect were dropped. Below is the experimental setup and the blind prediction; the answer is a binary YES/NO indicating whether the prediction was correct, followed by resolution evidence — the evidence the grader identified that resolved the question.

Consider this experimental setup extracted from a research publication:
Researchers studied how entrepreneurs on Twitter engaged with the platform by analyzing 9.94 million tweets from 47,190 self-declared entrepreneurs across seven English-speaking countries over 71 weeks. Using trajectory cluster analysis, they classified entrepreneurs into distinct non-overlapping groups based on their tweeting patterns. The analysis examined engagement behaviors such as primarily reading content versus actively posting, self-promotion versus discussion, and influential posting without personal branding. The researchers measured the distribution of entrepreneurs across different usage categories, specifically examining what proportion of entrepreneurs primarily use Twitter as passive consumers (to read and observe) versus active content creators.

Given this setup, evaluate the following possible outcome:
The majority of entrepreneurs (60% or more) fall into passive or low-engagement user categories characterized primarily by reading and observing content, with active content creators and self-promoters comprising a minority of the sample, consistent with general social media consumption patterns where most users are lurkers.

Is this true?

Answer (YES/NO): NO